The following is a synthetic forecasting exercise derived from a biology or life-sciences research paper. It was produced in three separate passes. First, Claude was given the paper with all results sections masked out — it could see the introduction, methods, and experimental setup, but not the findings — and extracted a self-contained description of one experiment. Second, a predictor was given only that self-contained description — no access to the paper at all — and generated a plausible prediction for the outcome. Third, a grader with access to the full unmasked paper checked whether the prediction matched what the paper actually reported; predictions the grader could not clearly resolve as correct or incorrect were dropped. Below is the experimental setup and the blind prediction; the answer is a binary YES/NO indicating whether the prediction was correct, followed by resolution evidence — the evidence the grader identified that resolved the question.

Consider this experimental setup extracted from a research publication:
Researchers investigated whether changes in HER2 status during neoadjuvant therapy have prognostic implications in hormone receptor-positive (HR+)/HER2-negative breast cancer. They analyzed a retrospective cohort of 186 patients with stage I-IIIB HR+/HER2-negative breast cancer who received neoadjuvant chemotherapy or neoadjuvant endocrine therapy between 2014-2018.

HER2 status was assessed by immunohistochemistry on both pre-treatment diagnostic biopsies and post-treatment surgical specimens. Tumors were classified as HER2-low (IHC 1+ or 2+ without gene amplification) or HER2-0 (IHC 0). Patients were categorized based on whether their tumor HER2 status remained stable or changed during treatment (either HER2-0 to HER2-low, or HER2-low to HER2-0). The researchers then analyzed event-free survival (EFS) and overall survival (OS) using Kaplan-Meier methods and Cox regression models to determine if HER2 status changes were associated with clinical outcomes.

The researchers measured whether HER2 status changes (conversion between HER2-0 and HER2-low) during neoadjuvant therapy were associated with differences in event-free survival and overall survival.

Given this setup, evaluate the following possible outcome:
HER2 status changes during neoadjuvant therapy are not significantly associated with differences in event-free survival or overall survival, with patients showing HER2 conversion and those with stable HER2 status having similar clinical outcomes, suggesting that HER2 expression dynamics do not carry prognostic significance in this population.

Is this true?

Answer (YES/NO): YES